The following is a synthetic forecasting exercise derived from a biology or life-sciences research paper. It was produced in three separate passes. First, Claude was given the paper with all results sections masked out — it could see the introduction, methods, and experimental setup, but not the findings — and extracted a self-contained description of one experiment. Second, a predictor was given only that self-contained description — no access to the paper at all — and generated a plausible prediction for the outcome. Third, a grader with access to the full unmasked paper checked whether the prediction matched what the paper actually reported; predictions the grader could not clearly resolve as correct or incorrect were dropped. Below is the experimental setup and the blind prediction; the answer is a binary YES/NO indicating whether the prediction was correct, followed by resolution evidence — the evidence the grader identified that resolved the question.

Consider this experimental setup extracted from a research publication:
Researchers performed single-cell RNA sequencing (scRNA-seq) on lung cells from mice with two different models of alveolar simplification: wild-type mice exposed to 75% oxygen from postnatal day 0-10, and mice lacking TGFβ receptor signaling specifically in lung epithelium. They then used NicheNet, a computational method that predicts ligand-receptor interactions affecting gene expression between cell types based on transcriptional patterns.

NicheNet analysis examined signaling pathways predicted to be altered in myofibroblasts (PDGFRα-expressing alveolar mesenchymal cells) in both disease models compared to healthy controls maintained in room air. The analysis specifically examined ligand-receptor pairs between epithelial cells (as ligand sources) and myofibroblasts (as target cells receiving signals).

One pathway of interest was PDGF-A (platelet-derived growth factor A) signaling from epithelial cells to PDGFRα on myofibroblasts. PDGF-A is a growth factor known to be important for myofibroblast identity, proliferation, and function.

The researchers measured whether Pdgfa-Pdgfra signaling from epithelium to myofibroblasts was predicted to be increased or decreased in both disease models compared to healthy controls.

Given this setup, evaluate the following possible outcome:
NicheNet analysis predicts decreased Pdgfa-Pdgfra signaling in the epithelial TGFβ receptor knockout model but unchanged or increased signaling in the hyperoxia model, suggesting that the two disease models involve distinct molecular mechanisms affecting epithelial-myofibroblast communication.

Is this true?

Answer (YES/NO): NO